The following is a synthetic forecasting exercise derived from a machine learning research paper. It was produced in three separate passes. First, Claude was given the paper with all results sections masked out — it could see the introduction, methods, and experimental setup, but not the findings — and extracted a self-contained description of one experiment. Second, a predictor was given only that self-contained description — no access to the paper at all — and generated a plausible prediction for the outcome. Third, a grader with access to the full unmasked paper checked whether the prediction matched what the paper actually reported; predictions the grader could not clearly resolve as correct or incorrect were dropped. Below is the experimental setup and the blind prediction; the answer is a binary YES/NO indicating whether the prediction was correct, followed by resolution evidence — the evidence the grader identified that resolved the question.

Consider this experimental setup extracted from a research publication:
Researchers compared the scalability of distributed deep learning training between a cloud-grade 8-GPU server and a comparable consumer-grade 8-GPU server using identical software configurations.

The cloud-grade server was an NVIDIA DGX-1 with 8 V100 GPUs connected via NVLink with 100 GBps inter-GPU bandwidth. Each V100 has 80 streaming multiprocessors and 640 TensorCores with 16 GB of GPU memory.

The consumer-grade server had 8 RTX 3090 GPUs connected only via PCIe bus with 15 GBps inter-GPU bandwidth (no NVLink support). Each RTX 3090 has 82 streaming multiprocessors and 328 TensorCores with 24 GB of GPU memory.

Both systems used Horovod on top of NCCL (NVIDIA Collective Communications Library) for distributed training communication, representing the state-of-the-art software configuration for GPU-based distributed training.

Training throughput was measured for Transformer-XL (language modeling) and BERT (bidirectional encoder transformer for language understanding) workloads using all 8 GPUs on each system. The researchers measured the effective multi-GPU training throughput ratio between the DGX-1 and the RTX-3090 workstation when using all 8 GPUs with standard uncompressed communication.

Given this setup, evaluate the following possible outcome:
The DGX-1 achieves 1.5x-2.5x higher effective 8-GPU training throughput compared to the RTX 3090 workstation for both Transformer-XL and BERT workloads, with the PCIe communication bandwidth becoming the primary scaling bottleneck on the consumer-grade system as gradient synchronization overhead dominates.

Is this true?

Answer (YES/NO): YES